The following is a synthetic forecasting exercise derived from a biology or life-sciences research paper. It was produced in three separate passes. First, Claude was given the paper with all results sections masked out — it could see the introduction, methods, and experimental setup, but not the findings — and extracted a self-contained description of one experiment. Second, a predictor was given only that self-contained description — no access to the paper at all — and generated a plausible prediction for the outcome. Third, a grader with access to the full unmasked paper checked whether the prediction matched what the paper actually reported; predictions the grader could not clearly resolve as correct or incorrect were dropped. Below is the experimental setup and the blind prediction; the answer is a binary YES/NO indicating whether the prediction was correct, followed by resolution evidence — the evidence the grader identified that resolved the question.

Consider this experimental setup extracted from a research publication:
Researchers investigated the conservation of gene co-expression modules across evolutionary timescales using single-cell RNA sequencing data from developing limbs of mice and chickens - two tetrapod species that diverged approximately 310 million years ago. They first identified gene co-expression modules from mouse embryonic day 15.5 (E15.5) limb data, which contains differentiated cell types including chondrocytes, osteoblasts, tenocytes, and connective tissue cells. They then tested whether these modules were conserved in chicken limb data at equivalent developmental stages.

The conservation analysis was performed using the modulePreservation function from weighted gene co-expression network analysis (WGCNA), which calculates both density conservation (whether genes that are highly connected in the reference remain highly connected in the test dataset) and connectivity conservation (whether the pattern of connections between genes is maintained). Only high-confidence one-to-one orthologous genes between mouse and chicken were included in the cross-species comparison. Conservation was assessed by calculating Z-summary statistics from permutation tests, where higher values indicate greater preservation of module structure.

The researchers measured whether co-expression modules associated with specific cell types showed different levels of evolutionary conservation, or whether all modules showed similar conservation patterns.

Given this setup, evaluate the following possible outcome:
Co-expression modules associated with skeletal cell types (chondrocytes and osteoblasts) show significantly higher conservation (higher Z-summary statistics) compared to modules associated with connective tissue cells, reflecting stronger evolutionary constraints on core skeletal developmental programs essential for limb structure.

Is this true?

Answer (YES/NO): NO